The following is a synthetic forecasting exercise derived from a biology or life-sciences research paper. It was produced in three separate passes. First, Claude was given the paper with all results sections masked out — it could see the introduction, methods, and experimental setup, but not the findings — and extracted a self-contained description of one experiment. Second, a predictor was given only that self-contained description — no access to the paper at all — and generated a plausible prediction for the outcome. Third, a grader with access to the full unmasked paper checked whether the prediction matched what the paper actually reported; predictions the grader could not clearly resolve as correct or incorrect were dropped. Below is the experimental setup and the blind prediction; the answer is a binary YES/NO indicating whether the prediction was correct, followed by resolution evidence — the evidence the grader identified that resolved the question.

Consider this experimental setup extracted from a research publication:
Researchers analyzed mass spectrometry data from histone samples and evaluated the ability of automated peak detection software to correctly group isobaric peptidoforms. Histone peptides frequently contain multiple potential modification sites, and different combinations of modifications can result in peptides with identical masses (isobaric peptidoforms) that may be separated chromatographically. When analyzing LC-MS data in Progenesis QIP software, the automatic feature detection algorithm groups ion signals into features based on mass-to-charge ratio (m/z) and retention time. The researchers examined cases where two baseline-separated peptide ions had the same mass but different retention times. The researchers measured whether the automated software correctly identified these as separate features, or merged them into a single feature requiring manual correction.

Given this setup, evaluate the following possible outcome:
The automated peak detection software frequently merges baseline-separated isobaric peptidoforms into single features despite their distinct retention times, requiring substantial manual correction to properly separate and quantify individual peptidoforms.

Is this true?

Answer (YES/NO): YES